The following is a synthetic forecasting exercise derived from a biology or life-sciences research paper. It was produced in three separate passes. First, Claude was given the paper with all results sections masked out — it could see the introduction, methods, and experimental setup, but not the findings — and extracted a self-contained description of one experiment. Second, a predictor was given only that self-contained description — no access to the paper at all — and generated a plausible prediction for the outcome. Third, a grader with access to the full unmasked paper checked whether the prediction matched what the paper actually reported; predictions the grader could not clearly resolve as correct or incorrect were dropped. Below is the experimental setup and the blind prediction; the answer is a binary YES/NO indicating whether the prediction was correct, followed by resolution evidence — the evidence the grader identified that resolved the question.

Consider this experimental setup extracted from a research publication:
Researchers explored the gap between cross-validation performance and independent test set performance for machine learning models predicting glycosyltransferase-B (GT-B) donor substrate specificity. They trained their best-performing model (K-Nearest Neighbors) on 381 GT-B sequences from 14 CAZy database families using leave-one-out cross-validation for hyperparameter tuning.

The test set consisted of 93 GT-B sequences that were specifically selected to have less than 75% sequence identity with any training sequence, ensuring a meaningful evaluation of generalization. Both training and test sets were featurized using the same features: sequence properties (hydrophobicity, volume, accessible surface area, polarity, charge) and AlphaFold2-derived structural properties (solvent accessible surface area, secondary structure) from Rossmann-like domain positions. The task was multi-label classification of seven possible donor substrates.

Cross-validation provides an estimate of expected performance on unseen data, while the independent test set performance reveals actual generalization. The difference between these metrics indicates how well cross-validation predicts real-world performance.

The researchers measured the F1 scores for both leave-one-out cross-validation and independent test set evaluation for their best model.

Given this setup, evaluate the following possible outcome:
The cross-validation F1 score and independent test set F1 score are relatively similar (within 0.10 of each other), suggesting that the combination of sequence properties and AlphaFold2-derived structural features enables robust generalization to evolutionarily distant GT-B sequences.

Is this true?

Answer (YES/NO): NO